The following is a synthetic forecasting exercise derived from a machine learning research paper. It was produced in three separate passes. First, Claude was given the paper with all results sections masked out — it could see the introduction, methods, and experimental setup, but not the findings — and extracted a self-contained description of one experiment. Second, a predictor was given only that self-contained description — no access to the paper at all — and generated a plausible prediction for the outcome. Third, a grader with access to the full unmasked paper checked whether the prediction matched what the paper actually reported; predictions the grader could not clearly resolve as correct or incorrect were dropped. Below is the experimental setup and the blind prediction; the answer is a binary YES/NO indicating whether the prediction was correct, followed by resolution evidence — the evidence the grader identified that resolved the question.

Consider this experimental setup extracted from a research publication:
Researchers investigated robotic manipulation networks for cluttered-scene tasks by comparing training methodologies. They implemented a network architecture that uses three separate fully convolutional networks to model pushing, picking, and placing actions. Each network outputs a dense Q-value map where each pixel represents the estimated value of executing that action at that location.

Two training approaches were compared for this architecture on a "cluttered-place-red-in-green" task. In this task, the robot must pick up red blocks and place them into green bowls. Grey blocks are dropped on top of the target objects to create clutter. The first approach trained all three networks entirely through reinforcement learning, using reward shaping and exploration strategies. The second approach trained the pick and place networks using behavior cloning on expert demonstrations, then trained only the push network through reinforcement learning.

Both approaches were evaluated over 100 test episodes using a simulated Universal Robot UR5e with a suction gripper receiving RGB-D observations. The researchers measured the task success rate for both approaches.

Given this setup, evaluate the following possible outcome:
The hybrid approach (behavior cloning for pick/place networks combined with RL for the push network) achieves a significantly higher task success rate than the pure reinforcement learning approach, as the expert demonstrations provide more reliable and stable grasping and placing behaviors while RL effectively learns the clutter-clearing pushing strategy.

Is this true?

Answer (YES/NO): YES